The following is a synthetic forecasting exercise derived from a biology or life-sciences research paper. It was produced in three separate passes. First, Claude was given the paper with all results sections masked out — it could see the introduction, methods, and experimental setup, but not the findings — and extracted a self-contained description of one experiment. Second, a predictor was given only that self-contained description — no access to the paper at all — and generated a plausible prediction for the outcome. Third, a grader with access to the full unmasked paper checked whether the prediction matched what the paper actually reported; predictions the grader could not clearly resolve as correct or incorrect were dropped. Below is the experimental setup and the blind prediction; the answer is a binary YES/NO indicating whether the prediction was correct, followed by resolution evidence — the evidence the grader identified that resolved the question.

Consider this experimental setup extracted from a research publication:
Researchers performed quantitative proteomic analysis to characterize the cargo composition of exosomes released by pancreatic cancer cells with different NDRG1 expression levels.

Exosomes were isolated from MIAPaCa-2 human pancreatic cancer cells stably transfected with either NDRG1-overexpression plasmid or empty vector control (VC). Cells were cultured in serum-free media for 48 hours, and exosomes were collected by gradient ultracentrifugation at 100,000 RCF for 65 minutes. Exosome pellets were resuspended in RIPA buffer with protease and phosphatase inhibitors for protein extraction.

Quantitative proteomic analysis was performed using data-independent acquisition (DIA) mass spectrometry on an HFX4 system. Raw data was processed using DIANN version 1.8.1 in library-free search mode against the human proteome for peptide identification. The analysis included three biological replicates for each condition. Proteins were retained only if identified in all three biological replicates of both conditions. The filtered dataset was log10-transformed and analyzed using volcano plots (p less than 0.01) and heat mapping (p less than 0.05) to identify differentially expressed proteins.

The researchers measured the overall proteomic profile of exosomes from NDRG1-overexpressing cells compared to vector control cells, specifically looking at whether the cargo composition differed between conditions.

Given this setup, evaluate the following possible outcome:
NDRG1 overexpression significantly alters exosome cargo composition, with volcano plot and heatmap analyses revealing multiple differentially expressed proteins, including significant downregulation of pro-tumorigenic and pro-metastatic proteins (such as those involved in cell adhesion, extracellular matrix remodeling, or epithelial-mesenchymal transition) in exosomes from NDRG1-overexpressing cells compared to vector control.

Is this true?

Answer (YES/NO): YES